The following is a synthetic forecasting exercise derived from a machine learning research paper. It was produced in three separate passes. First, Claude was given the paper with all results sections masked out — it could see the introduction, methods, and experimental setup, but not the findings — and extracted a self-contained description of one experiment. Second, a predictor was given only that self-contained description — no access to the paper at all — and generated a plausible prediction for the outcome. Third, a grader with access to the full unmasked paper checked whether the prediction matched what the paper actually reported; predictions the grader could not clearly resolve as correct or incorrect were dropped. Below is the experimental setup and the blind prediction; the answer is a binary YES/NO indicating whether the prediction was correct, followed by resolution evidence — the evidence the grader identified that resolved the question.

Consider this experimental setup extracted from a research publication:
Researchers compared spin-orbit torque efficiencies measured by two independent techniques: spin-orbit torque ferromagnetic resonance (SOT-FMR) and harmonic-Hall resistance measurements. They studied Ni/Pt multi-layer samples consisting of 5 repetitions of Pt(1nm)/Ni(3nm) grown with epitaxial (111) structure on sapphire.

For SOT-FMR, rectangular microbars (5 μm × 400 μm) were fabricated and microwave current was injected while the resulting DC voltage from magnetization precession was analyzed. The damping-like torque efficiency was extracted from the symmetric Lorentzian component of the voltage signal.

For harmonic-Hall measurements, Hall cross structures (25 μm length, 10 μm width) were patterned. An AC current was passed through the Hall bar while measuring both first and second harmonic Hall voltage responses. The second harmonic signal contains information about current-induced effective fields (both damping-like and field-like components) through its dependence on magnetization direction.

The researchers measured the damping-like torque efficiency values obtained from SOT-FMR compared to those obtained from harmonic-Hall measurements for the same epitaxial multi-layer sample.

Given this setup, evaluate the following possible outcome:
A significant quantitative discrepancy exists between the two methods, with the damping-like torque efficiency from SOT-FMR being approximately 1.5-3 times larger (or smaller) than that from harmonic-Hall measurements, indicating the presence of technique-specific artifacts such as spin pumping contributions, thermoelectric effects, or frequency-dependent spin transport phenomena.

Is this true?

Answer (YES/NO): NO